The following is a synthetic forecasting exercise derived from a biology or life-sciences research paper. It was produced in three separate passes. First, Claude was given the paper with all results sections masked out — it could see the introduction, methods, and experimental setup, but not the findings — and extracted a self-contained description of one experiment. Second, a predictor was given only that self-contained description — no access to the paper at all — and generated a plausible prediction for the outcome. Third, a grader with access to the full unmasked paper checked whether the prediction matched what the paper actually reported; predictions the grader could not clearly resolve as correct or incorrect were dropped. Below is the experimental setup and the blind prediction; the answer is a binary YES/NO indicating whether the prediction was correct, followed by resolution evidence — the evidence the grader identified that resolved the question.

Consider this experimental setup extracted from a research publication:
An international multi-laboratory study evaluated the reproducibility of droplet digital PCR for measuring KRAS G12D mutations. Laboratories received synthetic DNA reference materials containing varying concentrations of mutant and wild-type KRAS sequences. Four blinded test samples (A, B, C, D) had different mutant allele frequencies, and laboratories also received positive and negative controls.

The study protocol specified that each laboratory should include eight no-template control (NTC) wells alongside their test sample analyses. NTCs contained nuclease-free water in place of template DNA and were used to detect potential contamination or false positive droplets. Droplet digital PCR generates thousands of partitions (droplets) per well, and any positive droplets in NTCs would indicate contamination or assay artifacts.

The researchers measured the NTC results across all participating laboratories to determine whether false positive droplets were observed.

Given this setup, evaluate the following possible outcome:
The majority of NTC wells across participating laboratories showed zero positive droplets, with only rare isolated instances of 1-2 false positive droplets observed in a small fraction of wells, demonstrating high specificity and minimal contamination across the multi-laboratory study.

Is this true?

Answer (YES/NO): NO